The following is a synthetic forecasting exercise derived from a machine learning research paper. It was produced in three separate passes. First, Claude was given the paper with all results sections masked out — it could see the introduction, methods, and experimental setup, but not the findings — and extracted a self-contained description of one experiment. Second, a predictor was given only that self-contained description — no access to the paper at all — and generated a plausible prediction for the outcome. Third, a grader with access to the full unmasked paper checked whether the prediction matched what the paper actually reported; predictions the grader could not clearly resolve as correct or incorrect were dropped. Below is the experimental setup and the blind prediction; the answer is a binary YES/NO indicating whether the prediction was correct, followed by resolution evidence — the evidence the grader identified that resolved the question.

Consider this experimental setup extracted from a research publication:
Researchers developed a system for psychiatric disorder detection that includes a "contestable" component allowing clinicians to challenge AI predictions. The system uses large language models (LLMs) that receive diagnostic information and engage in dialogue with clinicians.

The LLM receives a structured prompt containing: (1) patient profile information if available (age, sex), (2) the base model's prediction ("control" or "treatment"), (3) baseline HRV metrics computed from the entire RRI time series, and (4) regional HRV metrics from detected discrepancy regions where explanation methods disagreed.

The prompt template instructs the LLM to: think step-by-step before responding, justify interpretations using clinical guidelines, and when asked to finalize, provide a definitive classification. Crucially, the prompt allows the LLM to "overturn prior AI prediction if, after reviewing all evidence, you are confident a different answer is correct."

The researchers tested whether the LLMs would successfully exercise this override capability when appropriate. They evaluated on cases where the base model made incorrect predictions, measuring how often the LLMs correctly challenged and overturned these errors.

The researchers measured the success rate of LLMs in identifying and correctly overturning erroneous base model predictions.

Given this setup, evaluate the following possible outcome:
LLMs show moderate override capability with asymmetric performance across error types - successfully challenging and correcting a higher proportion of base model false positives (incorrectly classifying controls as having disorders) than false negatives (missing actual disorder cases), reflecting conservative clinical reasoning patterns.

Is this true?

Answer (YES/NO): NO